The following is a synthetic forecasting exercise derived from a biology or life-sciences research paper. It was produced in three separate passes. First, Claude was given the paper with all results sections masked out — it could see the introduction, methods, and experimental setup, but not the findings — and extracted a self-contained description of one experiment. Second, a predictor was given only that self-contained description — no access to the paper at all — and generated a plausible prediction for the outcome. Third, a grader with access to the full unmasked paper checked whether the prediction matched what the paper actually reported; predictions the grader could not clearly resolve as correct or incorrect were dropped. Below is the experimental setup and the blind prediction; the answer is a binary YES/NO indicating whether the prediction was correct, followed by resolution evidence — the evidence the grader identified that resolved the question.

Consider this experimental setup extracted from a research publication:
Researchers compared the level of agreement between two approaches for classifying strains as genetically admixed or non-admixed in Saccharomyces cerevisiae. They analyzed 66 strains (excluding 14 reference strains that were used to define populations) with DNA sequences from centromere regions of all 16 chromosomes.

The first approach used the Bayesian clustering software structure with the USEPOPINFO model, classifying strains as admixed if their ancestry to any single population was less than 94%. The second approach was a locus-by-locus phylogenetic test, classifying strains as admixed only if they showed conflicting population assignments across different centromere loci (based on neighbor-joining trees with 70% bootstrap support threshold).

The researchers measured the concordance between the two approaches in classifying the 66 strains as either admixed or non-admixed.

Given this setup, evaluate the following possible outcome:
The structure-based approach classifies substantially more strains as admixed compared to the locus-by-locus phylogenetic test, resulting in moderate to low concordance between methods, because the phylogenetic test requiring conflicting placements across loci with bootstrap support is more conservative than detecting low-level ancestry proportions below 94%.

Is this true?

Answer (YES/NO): NO